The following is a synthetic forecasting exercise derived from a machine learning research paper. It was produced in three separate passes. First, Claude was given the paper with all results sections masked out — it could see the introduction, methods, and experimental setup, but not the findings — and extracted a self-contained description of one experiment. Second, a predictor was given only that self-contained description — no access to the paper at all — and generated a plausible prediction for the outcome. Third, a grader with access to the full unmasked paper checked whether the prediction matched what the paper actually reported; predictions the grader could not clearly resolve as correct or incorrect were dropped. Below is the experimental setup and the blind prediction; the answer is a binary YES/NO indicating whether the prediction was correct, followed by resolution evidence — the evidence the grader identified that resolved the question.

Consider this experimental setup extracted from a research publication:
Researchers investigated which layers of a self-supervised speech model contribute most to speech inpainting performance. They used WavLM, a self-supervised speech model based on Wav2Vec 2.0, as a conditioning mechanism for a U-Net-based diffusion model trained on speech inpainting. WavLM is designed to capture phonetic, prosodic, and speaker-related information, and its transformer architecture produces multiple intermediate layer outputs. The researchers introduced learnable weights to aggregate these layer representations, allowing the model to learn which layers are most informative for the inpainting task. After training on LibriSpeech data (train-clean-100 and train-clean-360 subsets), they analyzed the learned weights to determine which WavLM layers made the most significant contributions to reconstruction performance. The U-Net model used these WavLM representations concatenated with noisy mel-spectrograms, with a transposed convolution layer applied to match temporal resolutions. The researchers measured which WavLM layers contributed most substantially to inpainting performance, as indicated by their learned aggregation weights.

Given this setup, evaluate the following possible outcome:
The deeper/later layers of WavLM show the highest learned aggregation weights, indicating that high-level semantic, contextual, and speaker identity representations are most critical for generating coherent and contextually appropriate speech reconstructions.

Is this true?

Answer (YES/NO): NO